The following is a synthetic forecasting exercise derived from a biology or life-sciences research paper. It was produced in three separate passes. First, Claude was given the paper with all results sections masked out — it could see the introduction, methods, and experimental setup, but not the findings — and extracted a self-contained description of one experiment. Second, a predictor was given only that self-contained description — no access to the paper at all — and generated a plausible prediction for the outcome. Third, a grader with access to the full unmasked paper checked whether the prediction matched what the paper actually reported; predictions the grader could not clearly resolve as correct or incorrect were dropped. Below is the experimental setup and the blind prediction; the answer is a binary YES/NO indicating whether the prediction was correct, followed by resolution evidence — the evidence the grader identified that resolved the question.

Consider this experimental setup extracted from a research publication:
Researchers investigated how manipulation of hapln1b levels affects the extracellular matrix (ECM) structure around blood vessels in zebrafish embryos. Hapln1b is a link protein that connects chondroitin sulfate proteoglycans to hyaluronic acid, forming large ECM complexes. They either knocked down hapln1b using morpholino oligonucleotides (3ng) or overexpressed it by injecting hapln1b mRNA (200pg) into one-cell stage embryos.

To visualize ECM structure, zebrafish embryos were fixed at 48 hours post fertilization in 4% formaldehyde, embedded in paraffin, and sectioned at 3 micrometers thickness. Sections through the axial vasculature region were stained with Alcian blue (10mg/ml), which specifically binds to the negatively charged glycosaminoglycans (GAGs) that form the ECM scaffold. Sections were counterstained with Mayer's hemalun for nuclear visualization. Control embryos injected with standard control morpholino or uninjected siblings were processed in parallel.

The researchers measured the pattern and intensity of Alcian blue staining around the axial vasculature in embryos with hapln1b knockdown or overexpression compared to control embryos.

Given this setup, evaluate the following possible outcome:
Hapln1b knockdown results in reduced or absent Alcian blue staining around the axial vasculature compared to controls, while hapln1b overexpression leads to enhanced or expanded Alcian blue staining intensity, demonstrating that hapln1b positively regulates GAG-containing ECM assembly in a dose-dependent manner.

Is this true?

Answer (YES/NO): YES